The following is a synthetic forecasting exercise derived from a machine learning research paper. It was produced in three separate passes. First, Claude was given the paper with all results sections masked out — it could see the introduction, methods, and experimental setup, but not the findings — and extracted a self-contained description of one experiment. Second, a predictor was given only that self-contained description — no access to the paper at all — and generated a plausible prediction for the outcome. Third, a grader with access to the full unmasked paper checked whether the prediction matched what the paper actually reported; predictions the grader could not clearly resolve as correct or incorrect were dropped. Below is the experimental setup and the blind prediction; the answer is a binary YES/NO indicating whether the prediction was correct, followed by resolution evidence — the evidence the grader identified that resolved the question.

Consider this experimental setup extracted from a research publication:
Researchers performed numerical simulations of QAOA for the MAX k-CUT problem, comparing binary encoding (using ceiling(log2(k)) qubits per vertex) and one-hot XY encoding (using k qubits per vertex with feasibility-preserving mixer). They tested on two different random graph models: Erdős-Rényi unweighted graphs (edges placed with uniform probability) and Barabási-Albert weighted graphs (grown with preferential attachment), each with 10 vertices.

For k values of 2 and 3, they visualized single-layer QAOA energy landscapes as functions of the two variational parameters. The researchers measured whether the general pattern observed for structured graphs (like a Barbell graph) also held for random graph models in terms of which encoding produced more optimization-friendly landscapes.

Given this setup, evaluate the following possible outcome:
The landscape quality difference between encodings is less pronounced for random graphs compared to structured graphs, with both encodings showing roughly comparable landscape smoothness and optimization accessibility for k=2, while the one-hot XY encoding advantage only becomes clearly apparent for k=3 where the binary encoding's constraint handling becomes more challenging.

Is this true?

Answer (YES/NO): NO